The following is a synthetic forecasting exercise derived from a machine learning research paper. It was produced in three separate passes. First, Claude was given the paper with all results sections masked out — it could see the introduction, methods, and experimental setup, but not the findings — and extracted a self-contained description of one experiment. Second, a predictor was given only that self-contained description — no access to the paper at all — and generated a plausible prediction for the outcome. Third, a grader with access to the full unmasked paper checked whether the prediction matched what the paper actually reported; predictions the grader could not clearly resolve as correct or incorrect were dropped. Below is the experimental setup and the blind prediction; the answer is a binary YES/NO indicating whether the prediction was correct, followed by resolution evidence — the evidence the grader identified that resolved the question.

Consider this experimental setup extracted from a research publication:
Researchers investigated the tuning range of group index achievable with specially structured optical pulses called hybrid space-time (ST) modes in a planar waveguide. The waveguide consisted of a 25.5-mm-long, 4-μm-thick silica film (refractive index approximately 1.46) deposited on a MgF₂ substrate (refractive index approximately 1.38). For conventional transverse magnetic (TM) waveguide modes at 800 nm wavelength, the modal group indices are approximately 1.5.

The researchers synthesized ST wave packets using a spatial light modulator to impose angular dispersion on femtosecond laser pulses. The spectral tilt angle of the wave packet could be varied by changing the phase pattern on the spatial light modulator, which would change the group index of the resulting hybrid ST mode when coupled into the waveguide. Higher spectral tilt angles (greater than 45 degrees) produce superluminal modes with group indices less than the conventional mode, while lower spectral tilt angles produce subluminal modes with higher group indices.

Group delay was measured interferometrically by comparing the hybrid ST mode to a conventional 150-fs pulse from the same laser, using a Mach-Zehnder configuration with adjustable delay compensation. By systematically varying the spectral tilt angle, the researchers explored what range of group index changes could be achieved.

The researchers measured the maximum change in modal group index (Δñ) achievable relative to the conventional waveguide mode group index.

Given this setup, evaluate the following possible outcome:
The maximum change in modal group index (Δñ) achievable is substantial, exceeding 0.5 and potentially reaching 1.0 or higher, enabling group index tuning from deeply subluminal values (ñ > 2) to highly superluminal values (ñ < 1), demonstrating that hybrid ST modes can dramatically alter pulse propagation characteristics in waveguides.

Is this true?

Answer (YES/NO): NO